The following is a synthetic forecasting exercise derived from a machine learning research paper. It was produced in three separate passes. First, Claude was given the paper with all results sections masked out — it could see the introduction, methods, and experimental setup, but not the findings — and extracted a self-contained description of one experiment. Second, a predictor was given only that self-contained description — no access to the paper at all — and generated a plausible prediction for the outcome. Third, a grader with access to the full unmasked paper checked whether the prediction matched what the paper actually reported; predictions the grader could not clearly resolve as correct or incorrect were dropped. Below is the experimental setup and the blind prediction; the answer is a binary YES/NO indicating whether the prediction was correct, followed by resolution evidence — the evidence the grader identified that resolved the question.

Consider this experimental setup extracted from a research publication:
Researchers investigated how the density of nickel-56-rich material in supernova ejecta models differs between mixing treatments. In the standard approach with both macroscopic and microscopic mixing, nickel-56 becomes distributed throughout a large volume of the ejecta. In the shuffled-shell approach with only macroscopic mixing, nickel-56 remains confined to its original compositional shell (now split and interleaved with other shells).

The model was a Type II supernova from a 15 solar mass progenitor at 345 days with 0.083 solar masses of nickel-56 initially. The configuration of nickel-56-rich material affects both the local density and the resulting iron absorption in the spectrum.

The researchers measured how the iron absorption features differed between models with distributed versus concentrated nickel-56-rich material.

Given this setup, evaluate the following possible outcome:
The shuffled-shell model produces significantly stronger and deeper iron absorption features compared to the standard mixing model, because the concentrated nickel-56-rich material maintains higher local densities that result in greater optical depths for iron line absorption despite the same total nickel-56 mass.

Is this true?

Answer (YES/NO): YES